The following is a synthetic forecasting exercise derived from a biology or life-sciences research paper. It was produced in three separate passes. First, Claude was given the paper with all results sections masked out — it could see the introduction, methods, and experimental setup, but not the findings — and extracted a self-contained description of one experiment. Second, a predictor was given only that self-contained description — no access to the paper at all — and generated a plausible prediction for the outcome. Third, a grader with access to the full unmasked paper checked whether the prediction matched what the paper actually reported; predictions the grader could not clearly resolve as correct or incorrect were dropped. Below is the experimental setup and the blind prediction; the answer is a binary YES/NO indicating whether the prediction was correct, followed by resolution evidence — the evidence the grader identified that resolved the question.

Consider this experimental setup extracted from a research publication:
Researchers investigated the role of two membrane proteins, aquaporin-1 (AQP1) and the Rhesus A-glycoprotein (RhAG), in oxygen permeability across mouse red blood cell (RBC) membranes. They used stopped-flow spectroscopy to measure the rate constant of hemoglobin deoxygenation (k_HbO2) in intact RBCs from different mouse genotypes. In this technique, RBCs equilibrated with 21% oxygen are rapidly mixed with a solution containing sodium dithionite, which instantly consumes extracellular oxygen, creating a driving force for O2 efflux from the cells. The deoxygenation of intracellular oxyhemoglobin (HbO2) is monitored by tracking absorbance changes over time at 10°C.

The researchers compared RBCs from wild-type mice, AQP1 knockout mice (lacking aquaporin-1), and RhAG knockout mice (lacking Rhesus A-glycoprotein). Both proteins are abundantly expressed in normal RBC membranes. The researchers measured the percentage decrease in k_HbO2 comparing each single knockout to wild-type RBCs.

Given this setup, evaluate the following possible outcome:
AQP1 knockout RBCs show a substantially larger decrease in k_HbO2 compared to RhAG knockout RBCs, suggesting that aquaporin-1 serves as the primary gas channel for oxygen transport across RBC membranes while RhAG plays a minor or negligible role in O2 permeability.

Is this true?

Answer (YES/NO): NO